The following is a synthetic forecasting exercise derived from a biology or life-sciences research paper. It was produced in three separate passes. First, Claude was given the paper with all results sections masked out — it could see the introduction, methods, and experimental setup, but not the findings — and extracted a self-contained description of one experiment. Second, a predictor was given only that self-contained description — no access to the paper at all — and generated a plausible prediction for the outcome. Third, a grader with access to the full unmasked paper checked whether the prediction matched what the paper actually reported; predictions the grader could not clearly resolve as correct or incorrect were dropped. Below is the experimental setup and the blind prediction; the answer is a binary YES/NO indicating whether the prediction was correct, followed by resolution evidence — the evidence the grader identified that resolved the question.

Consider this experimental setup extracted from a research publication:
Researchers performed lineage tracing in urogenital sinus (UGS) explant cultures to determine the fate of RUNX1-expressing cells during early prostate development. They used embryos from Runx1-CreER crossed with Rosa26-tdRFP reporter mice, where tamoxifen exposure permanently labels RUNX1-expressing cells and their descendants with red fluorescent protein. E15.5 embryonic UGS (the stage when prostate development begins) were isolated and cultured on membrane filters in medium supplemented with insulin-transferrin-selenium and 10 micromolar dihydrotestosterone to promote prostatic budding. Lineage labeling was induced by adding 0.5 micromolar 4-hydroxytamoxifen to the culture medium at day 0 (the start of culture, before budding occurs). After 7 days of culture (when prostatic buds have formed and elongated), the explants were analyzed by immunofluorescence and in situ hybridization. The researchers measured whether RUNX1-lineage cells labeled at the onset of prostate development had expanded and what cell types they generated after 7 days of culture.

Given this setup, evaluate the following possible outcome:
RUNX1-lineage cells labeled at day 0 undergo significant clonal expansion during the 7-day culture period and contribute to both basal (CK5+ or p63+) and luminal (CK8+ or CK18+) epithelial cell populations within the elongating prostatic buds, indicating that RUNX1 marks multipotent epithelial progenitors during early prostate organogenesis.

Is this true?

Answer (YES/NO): NO